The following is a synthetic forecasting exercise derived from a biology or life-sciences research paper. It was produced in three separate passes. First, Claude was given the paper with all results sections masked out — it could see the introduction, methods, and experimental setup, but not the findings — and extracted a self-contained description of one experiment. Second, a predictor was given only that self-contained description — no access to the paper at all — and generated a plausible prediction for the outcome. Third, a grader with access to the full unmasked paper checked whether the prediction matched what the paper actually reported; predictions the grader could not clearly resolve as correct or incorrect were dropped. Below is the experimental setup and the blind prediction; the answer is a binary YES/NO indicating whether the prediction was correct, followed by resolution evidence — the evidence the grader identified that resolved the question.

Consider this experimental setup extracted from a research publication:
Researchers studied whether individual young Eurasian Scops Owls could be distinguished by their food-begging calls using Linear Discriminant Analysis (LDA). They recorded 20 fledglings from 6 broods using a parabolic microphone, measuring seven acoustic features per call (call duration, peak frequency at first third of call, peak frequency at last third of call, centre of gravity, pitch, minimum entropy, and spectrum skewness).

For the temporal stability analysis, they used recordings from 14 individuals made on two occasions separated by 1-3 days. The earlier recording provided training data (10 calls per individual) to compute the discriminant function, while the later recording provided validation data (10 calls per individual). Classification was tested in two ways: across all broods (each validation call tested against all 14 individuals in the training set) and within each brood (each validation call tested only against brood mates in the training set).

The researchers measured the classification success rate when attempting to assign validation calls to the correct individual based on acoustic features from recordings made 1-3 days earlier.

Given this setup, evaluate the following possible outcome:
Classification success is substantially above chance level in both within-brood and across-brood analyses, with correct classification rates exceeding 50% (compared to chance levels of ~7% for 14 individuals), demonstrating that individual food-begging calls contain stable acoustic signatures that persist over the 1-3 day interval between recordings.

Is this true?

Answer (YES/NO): YES